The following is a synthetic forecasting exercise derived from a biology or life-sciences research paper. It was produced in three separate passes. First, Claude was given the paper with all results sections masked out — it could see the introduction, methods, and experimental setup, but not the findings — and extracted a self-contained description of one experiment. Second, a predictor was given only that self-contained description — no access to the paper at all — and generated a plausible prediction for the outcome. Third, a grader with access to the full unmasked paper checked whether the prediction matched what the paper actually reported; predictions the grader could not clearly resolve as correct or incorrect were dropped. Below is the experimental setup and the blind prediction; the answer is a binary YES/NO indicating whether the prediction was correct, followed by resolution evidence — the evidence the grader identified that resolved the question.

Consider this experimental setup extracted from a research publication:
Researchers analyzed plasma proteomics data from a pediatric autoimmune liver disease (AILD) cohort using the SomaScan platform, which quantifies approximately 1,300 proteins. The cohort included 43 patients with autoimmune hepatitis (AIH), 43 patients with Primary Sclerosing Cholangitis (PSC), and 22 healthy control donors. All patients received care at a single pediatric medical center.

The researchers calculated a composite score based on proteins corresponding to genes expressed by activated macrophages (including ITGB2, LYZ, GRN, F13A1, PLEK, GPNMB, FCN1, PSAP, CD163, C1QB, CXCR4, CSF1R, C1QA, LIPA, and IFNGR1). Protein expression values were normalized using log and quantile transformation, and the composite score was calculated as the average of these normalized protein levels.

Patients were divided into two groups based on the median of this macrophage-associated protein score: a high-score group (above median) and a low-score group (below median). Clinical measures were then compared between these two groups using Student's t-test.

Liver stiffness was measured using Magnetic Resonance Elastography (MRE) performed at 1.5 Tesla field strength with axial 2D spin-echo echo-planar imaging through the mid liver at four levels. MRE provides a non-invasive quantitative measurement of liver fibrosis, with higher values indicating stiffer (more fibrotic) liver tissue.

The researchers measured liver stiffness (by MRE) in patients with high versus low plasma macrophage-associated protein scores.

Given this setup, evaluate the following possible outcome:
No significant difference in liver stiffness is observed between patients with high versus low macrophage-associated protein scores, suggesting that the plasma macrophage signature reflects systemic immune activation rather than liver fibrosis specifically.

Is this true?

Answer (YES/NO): NO